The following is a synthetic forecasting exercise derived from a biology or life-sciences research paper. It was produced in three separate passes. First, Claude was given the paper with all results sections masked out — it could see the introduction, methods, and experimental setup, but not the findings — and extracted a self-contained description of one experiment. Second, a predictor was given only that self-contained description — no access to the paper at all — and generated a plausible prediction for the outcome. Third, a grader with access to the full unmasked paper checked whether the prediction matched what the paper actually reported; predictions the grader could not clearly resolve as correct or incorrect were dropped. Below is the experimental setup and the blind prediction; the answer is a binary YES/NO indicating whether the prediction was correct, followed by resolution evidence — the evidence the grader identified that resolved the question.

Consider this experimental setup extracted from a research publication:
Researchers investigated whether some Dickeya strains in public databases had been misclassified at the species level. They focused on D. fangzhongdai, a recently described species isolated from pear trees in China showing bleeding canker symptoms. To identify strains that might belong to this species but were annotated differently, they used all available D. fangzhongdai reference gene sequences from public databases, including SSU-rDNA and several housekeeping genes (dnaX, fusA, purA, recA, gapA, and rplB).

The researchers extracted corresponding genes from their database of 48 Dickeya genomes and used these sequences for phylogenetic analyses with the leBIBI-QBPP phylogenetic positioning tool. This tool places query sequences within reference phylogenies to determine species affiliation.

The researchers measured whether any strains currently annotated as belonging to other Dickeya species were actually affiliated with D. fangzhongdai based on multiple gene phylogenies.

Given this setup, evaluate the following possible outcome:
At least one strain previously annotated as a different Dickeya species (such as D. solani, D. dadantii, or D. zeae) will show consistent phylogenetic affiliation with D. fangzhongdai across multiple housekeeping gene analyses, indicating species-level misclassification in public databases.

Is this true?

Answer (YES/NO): YES